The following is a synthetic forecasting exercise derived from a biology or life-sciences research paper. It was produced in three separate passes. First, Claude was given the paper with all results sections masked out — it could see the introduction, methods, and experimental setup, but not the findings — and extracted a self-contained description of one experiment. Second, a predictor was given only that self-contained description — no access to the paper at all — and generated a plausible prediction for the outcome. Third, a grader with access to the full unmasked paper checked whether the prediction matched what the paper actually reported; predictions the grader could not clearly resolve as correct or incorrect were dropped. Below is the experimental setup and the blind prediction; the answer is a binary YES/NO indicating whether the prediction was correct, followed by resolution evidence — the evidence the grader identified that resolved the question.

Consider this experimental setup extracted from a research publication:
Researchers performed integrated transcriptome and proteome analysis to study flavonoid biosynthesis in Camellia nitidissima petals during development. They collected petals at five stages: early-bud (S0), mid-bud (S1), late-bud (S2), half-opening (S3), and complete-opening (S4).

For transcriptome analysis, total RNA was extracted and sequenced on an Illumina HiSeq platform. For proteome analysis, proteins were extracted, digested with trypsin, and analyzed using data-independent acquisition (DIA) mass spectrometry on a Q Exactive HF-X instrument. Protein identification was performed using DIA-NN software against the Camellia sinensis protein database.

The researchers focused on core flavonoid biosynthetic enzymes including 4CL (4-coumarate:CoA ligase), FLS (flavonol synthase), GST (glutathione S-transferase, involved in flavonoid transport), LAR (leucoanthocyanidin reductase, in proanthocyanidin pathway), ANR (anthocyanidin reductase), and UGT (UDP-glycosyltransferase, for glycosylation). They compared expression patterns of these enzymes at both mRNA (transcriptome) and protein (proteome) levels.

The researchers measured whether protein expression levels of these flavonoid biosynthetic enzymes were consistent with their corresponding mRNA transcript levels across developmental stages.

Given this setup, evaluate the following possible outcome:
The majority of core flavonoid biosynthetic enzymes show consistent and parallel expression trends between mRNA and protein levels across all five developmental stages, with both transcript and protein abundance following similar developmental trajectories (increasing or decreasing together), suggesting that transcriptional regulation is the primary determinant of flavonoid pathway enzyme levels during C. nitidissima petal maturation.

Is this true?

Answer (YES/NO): YES